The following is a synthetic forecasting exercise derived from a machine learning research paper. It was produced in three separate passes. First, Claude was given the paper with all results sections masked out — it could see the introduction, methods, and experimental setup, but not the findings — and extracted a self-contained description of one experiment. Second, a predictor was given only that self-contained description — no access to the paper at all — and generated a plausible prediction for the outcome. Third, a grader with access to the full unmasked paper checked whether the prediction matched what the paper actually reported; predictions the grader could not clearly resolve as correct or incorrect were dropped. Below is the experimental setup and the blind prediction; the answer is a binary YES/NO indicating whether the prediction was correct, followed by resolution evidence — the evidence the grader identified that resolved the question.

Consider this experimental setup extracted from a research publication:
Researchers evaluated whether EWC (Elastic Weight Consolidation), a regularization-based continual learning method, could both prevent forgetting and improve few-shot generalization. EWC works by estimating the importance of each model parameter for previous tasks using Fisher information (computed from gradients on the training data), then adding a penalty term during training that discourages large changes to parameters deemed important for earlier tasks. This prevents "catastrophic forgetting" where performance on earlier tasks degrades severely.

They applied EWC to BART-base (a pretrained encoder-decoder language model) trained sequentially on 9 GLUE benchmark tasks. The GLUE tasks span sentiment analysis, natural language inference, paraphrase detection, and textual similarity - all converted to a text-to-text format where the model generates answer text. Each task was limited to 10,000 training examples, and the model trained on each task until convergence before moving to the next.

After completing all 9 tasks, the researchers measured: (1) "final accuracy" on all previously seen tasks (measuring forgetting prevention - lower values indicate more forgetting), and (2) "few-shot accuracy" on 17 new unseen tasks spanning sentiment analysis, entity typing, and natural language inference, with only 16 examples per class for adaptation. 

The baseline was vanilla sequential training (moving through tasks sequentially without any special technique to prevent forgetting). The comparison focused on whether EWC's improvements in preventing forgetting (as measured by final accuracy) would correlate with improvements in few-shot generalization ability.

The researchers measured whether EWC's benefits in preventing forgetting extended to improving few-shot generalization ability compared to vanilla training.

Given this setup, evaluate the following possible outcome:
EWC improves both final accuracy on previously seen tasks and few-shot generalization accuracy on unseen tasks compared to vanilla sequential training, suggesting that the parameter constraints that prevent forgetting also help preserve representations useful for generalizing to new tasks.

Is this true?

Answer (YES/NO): NO